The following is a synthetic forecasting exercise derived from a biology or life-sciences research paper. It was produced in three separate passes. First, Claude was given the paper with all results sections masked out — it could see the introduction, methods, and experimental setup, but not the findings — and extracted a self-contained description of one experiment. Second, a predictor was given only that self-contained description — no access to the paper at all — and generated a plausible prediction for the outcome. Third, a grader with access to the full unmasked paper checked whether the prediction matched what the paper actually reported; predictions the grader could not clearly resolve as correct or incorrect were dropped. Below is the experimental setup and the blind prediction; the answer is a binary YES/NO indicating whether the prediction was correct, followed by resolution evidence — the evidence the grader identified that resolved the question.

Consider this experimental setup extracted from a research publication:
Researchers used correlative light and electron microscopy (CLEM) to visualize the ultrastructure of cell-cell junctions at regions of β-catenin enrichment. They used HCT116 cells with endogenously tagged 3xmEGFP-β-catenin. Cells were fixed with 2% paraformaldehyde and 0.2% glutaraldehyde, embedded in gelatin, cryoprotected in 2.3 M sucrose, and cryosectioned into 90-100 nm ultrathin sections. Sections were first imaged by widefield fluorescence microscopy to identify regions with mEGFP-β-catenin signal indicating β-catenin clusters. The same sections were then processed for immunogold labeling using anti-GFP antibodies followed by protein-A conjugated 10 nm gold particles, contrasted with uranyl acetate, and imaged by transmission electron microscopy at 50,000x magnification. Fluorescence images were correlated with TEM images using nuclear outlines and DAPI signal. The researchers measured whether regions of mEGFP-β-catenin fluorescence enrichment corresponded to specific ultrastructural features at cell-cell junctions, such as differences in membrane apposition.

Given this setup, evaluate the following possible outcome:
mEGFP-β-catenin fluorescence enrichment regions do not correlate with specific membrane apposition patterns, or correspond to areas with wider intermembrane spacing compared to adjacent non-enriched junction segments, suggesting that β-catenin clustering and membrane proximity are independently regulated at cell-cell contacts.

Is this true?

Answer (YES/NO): NO